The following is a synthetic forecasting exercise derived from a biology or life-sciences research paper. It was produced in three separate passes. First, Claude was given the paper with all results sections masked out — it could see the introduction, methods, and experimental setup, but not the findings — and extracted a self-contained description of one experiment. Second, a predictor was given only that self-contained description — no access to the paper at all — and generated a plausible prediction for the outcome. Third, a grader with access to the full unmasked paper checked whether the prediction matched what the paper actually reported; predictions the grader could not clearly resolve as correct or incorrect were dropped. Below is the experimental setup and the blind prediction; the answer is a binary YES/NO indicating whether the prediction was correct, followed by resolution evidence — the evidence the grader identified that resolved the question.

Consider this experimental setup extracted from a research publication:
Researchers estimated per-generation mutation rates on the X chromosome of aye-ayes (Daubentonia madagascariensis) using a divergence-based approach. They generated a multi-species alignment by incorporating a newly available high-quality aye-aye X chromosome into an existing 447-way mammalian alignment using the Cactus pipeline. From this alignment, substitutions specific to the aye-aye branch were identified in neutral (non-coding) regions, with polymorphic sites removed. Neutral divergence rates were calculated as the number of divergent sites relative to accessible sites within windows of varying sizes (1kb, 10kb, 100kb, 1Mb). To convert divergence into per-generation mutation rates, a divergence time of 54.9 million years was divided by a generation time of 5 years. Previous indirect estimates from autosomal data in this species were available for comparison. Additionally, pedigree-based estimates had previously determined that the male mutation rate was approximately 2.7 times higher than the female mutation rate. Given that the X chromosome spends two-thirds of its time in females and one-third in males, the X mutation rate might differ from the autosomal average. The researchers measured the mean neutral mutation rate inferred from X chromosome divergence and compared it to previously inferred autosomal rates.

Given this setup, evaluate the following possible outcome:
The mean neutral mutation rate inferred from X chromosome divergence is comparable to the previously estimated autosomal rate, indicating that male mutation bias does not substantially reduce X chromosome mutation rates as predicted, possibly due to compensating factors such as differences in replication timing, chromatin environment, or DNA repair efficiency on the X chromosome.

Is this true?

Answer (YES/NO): YES